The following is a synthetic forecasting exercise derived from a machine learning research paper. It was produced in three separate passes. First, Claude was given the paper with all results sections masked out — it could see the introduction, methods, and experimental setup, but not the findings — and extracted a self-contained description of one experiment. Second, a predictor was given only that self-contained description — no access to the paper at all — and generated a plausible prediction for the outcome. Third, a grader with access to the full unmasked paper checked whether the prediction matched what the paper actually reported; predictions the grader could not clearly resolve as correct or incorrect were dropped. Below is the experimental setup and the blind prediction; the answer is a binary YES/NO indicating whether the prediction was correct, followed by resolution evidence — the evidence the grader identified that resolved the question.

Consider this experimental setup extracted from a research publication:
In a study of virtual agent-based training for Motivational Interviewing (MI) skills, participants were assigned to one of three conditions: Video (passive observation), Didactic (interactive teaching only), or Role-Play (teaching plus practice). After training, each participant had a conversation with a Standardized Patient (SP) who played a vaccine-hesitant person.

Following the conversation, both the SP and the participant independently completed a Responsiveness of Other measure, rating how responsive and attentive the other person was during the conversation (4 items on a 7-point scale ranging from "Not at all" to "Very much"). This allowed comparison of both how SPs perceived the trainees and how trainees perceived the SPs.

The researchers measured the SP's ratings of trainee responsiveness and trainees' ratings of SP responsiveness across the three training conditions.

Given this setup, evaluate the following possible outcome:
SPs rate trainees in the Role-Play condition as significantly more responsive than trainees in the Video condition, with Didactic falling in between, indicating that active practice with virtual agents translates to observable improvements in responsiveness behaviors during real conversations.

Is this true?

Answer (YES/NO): NO